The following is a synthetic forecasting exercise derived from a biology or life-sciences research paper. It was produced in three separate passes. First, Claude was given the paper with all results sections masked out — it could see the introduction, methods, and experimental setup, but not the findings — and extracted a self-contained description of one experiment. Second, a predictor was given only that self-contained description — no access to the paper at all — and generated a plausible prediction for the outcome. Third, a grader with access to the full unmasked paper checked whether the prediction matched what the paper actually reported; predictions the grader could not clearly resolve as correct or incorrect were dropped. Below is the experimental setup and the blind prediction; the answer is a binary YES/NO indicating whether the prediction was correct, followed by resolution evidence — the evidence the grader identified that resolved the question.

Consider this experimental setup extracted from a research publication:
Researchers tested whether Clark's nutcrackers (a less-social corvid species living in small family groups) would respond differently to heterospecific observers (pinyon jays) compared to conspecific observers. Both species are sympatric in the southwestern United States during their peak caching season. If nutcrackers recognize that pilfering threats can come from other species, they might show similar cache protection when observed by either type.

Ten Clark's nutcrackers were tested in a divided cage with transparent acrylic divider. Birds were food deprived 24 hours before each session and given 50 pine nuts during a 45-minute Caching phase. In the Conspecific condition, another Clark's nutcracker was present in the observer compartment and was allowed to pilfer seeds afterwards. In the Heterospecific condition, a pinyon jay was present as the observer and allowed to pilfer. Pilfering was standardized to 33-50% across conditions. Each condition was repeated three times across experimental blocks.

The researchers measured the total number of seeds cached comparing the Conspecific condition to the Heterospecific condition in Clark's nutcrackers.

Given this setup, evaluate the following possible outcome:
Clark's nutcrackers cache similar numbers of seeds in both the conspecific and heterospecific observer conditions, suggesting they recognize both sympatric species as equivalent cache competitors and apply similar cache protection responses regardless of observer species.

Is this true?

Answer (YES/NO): NO